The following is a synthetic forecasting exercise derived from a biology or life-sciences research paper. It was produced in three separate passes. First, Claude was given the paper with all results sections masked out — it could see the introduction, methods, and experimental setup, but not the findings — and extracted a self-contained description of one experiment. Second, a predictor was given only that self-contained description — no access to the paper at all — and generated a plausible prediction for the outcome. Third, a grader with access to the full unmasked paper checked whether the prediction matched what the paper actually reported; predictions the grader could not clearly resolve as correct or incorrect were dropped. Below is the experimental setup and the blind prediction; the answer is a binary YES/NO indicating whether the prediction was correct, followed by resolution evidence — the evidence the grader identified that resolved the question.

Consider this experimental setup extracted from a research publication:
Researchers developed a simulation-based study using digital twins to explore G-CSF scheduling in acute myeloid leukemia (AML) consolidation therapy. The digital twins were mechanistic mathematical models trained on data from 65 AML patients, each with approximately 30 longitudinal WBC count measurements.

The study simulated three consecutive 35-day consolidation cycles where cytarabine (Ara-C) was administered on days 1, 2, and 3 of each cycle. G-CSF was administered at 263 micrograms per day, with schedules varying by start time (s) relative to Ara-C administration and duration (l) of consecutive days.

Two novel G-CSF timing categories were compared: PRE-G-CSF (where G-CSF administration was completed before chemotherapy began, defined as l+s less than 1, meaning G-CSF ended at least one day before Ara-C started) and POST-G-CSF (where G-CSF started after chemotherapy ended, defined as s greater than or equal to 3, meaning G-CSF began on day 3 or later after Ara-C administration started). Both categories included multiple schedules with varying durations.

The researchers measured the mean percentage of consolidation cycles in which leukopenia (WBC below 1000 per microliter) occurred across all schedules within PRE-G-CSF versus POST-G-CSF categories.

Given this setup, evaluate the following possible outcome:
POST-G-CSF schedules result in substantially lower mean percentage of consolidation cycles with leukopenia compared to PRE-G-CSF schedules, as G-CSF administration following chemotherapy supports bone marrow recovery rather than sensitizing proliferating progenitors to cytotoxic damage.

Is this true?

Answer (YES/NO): NO